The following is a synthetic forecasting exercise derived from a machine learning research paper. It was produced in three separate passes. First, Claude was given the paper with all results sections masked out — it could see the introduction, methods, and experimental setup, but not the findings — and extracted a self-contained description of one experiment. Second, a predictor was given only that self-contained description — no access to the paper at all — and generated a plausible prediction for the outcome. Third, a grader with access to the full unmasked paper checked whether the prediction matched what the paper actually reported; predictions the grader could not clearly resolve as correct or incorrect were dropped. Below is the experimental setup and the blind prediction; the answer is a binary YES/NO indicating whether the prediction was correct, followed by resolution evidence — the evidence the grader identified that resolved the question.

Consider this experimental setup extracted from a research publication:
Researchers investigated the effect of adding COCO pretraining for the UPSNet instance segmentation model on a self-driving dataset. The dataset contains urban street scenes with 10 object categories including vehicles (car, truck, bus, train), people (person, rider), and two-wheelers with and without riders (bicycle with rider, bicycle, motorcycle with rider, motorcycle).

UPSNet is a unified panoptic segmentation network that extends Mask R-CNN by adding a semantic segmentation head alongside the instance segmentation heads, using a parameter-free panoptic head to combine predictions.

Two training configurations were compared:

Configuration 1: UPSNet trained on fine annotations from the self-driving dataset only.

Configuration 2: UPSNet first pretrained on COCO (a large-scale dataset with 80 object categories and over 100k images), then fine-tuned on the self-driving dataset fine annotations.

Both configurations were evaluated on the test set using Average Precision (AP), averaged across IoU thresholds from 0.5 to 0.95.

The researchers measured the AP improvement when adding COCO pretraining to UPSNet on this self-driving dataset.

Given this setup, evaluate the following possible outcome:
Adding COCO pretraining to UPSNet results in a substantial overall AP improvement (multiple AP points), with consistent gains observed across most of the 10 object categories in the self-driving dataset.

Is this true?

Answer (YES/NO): YES